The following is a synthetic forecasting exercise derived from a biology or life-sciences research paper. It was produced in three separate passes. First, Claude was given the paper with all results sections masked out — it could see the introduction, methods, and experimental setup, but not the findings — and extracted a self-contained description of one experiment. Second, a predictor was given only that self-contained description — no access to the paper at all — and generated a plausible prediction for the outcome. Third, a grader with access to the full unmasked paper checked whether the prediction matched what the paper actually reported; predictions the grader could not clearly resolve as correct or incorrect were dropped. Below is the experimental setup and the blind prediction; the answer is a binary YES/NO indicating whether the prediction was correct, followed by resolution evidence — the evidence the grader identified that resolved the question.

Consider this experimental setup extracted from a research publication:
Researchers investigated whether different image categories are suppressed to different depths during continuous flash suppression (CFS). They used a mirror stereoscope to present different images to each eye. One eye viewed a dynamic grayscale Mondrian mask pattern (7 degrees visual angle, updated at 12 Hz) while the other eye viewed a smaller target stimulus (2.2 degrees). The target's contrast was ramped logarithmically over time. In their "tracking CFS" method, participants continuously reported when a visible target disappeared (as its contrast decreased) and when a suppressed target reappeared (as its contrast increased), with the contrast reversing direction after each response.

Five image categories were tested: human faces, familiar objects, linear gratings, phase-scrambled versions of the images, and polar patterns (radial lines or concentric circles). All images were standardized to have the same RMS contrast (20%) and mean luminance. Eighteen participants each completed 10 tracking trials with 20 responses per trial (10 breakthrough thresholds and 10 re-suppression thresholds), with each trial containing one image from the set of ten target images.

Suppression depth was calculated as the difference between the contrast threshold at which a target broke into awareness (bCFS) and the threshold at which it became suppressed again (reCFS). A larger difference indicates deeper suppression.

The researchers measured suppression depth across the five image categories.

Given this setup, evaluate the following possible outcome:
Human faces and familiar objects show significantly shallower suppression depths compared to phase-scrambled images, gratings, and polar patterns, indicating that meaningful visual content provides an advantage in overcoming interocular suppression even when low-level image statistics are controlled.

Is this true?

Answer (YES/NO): NO